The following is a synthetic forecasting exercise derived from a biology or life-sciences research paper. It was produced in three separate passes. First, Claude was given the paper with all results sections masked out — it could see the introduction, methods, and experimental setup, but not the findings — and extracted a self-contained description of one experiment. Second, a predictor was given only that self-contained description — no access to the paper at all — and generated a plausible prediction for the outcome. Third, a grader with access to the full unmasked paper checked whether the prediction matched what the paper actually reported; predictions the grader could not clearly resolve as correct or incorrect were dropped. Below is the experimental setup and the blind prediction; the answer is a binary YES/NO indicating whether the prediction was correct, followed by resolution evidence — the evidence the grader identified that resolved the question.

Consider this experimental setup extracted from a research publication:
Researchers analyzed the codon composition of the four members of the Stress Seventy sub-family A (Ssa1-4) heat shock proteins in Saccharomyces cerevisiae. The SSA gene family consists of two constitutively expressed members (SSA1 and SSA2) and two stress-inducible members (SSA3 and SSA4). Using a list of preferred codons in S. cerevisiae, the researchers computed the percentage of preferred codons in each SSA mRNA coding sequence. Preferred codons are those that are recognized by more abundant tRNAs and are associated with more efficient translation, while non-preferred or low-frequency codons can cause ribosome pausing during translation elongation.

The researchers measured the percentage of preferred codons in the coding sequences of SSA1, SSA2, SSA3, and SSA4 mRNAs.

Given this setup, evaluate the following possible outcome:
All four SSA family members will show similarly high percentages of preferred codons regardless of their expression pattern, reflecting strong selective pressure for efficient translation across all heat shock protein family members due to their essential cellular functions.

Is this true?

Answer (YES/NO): NO